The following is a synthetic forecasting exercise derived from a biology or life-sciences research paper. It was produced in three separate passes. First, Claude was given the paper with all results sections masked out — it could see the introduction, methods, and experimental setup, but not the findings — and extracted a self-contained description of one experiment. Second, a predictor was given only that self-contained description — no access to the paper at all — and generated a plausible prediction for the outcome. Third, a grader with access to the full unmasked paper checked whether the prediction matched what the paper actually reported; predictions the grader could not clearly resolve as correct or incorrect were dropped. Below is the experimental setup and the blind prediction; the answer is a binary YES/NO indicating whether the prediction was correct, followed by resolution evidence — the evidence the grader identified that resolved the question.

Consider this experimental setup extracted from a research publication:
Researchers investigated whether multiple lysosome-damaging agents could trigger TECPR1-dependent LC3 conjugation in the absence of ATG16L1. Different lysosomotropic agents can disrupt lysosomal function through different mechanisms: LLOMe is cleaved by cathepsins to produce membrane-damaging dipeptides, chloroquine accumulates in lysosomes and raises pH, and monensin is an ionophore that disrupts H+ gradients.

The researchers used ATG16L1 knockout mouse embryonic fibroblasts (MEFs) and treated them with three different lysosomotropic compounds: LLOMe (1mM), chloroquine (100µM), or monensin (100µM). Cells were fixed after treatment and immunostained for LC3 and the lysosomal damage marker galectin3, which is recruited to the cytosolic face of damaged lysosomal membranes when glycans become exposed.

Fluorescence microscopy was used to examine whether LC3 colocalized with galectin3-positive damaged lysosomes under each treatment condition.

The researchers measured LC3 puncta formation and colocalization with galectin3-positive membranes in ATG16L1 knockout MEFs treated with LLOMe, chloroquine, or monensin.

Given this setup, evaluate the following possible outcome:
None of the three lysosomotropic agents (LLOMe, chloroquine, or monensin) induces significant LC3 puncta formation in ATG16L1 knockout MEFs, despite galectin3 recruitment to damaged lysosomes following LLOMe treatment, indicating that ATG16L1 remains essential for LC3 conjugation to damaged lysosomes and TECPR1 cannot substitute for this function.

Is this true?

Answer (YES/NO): NO